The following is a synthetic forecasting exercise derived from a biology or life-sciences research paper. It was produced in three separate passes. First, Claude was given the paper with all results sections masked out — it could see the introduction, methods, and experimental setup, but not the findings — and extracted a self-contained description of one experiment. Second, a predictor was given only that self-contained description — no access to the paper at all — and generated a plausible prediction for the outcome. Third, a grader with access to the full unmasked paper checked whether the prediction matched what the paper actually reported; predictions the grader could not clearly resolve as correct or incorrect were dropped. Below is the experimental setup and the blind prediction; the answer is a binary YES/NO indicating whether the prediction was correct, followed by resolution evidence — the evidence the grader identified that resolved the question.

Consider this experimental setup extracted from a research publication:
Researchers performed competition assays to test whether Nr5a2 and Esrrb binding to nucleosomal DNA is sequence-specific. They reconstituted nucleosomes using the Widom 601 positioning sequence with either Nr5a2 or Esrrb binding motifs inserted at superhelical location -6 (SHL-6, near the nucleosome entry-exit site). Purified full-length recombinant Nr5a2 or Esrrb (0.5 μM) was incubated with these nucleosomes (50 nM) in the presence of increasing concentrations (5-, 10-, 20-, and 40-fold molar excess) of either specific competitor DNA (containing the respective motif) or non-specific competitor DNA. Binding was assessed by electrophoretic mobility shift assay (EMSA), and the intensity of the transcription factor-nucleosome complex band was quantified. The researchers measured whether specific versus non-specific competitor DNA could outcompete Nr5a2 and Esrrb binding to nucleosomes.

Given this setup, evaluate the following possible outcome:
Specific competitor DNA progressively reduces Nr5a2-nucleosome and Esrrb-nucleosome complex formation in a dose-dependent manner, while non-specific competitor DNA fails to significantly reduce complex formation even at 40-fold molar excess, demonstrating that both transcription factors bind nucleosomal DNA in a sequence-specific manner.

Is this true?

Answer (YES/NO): YES